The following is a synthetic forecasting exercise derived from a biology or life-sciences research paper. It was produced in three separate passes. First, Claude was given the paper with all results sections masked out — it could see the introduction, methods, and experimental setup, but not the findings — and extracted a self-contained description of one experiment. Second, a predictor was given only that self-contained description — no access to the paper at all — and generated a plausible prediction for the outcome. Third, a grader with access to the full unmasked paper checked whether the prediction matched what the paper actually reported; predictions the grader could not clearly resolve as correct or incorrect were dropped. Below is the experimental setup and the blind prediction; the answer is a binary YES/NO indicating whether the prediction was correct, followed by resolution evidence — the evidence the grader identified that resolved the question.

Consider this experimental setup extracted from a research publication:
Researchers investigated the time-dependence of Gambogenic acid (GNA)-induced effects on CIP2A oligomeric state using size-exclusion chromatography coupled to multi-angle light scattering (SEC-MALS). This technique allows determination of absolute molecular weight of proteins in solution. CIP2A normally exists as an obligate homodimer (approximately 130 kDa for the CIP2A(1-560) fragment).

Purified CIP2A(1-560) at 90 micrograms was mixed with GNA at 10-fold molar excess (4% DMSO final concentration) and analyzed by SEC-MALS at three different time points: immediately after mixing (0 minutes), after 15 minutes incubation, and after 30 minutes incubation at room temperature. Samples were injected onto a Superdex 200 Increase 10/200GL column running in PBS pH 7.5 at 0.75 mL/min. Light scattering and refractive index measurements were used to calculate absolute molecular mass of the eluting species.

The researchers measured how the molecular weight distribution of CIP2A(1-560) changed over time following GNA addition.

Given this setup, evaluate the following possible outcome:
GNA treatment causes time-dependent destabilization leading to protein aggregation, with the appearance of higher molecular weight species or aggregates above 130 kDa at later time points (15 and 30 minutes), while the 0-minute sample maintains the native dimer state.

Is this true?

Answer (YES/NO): NO